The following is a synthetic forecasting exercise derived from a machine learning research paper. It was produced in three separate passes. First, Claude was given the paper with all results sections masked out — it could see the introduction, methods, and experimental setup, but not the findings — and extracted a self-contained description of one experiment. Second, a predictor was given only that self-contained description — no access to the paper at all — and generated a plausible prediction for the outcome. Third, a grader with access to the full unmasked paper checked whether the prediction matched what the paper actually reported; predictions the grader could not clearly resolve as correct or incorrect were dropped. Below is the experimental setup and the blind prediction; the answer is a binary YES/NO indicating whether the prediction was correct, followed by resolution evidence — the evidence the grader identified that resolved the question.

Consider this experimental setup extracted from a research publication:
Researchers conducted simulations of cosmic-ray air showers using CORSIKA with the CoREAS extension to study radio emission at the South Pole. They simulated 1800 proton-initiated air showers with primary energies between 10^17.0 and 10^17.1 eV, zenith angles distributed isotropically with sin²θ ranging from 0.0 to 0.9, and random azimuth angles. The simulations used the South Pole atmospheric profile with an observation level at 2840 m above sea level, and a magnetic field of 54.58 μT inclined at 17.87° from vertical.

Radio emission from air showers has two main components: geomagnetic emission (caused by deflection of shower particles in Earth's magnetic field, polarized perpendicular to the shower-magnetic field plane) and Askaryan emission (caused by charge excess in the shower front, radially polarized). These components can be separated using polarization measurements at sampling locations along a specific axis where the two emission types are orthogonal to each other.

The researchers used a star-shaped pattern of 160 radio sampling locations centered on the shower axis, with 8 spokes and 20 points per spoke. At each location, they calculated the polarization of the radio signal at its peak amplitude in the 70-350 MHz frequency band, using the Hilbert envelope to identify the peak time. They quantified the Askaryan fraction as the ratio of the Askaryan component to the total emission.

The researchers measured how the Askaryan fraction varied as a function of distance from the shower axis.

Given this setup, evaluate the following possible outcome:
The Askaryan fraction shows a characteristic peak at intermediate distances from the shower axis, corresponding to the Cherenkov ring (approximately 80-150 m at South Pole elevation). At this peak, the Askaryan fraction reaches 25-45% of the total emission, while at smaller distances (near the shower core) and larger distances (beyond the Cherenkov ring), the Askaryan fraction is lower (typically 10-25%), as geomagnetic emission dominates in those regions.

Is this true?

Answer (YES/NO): NO